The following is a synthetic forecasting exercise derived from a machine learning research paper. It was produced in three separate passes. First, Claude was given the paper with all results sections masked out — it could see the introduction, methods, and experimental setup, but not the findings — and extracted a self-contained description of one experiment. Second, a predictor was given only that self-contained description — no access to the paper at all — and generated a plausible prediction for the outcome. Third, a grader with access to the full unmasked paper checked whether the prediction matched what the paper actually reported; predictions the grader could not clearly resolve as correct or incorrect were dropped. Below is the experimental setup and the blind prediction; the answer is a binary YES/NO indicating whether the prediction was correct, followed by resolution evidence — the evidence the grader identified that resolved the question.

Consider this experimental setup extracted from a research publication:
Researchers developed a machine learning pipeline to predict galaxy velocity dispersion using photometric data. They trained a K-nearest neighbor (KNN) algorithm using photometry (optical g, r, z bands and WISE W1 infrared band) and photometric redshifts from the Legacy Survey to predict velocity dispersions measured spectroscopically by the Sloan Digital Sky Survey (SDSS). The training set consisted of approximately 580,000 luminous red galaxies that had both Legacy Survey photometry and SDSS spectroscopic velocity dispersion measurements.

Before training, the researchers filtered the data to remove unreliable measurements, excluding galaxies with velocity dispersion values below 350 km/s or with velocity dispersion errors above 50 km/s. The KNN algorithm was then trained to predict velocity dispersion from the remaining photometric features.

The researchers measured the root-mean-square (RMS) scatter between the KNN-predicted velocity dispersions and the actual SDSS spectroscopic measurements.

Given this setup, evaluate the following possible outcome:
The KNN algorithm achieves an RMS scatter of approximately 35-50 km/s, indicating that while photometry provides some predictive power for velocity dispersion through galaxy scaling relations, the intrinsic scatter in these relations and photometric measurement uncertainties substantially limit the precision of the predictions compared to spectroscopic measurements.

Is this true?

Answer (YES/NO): NO